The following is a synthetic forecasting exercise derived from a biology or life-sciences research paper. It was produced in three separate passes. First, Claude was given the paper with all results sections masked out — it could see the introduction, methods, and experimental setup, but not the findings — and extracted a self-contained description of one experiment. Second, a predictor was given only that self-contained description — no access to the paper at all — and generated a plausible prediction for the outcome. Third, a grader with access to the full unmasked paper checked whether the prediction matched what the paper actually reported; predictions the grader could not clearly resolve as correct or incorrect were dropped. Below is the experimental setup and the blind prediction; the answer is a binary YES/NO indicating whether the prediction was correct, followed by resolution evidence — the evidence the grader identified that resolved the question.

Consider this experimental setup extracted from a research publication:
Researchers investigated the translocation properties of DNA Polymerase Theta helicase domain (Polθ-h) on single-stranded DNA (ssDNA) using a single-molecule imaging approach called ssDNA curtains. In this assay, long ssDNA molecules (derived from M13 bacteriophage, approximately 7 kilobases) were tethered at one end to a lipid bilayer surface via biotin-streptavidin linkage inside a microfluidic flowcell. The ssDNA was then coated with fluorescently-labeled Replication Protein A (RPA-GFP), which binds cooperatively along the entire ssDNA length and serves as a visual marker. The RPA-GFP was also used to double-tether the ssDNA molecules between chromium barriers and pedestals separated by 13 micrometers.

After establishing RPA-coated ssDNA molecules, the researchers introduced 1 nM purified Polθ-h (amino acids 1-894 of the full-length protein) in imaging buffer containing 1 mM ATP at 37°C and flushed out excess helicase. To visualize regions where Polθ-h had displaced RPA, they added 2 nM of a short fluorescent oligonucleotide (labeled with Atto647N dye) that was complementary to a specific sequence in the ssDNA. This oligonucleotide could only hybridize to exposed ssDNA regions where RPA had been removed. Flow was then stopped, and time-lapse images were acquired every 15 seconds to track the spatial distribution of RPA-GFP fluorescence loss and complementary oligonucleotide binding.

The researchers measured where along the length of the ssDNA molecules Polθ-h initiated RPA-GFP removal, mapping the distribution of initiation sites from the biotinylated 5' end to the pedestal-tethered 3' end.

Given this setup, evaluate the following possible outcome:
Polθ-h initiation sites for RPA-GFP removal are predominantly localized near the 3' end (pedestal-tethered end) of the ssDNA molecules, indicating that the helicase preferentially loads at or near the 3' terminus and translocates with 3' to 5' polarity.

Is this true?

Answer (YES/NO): NO